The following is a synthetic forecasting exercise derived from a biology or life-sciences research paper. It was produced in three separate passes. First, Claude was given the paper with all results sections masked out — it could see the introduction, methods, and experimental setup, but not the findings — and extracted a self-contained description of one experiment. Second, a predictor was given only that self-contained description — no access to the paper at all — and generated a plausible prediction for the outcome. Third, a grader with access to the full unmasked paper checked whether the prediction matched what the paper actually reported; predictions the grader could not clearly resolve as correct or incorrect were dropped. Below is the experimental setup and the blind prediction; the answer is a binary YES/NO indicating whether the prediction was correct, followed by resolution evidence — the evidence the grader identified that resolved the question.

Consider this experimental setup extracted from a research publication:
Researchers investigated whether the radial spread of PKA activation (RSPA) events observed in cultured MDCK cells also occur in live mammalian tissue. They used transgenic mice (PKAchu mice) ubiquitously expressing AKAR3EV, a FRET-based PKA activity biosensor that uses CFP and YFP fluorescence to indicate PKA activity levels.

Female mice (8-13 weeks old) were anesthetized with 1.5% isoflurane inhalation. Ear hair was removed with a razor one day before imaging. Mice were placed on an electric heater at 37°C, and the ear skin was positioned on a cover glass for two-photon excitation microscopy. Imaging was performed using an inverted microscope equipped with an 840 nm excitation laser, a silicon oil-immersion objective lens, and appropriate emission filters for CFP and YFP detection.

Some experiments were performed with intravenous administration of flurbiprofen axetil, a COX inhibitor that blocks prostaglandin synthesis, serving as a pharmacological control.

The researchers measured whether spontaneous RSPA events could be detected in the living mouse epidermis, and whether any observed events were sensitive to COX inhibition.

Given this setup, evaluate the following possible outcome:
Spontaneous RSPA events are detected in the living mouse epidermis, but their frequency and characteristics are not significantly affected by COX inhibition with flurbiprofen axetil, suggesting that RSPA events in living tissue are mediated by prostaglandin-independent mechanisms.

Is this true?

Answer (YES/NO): NO